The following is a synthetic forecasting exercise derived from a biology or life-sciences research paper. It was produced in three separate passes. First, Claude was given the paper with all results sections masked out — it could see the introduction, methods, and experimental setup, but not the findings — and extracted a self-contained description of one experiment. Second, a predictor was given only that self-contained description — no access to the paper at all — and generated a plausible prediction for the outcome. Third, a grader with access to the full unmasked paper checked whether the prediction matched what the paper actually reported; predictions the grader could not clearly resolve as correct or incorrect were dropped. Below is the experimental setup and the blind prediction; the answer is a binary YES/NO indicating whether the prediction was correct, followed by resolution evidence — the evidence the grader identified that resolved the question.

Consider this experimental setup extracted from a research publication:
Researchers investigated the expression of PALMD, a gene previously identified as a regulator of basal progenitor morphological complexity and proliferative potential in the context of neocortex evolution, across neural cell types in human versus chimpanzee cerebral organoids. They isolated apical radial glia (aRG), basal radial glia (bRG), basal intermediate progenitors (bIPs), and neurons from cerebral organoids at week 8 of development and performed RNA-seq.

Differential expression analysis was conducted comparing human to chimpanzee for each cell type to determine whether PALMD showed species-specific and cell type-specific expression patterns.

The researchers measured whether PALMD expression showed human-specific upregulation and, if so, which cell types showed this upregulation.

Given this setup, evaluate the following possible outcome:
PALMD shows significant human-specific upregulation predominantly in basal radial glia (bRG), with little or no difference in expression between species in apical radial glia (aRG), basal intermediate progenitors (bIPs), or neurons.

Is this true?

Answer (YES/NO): YES